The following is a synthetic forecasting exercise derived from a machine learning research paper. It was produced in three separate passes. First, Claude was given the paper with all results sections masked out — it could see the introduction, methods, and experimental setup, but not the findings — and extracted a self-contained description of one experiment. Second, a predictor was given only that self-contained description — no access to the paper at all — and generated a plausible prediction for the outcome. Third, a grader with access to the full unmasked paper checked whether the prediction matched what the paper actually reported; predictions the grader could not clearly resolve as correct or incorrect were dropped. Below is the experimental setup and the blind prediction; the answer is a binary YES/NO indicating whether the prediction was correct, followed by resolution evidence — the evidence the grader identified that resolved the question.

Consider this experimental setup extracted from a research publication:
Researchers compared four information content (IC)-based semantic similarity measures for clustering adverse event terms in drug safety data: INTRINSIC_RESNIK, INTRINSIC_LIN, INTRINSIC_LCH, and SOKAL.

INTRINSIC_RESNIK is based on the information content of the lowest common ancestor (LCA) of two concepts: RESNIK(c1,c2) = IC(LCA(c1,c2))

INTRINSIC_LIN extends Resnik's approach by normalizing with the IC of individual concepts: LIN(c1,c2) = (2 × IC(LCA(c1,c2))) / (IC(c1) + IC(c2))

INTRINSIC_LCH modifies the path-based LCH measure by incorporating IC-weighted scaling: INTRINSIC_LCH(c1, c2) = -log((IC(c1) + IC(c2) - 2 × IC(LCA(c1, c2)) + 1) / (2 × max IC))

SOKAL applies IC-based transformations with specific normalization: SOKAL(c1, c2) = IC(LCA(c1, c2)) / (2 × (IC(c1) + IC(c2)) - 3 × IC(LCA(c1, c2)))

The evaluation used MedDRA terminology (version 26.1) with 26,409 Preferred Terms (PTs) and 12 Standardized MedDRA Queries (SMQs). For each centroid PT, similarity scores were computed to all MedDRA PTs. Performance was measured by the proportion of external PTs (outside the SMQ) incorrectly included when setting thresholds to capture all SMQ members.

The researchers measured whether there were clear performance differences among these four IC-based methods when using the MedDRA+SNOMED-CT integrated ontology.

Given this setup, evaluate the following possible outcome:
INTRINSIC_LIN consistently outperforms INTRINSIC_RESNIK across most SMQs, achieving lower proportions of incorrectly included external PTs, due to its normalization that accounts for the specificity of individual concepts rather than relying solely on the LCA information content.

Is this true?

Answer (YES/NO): NO